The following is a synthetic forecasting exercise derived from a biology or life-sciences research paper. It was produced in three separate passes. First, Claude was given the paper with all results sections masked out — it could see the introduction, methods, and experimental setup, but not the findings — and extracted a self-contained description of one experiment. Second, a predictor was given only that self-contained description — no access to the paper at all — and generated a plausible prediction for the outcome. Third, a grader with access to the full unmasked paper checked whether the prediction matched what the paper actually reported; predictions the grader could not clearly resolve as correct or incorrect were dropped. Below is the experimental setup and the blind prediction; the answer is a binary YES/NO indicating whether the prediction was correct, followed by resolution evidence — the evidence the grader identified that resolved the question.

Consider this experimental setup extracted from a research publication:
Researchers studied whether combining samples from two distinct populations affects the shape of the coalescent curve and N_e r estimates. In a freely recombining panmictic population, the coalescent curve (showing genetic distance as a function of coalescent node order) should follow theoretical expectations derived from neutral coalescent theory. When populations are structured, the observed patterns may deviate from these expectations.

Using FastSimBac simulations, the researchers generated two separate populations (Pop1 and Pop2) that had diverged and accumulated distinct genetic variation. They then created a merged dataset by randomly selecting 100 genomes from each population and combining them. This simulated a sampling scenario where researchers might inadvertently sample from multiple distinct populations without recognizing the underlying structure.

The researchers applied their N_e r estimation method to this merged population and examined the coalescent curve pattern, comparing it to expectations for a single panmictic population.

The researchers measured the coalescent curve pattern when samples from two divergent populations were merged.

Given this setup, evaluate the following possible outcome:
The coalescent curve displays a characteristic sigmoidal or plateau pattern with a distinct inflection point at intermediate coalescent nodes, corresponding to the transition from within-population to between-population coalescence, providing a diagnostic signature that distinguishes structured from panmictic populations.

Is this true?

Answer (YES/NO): NO